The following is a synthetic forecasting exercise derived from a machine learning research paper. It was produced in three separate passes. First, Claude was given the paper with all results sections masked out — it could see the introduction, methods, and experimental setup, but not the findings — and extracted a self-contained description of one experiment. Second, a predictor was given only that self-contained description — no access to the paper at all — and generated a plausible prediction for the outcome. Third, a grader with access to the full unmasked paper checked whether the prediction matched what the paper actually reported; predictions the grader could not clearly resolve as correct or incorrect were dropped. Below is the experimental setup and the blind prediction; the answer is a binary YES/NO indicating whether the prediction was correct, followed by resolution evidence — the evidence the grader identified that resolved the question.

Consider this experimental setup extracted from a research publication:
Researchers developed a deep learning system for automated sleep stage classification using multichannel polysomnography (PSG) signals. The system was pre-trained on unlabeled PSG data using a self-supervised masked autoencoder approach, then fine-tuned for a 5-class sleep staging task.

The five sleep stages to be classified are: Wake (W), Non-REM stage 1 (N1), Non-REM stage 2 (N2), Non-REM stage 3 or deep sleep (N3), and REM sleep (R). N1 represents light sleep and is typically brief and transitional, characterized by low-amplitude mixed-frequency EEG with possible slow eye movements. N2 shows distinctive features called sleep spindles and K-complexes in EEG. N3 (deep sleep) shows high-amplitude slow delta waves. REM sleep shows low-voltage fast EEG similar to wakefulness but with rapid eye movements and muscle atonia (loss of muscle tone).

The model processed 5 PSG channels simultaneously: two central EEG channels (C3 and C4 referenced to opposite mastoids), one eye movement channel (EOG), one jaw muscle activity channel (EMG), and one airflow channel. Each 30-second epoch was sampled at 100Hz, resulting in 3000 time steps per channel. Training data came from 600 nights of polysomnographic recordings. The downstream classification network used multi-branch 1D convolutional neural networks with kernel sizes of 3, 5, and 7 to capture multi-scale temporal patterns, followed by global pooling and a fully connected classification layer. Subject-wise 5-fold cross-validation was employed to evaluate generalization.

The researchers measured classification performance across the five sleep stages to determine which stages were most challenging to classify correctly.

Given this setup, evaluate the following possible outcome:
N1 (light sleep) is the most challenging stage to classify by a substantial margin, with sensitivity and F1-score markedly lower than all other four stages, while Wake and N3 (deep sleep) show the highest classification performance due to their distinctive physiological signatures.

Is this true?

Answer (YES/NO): YES